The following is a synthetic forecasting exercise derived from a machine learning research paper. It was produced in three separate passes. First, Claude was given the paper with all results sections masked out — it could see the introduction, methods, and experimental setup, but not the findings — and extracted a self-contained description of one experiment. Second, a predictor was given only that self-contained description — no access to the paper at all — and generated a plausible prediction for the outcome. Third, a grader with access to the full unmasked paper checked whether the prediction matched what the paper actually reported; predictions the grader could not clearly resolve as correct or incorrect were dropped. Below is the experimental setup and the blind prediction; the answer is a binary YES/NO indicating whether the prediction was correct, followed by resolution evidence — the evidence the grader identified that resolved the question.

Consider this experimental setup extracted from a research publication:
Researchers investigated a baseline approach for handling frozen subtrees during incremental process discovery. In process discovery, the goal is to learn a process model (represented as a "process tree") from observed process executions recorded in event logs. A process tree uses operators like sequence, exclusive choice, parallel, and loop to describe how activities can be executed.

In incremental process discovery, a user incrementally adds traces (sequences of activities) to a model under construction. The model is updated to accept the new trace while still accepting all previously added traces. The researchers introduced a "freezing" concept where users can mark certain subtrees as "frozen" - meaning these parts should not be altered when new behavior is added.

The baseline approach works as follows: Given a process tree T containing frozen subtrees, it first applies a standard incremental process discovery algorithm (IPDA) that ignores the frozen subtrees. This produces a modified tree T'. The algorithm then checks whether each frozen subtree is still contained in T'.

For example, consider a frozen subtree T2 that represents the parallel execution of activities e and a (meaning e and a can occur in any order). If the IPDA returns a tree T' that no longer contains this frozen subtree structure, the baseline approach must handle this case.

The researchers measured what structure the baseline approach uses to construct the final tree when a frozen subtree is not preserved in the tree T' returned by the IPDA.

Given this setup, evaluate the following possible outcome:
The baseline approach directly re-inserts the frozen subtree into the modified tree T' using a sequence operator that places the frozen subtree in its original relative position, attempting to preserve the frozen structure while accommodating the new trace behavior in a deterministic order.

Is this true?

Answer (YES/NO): NO